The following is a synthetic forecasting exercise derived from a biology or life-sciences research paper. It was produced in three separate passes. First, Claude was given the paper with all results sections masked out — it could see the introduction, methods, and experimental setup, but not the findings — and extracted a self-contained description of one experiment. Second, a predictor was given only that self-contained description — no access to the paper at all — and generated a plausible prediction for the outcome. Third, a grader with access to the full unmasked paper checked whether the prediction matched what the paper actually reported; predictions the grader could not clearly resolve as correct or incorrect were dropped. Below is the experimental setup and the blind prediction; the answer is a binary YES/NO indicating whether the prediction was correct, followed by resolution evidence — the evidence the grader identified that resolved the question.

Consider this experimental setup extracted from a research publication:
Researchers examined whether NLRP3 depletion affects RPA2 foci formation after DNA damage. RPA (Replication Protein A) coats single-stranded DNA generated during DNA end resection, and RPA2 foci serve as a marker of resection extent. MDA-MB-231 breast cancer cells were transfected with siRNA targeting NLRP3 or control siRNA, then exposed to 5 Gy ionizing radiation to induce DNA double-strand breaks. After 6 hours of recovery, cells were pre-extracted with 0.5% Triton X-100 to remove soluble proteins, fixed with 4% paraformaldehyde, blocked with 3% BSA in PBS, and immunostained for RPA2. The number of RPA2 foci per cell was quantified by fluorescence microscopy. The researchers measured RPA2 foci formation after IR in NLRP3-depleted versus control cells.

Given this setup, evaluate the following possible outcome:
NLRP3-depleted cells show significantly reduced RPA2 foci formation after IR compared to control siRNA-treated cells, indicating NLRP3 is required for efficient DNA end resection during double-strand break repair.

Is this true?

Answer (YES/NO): YES